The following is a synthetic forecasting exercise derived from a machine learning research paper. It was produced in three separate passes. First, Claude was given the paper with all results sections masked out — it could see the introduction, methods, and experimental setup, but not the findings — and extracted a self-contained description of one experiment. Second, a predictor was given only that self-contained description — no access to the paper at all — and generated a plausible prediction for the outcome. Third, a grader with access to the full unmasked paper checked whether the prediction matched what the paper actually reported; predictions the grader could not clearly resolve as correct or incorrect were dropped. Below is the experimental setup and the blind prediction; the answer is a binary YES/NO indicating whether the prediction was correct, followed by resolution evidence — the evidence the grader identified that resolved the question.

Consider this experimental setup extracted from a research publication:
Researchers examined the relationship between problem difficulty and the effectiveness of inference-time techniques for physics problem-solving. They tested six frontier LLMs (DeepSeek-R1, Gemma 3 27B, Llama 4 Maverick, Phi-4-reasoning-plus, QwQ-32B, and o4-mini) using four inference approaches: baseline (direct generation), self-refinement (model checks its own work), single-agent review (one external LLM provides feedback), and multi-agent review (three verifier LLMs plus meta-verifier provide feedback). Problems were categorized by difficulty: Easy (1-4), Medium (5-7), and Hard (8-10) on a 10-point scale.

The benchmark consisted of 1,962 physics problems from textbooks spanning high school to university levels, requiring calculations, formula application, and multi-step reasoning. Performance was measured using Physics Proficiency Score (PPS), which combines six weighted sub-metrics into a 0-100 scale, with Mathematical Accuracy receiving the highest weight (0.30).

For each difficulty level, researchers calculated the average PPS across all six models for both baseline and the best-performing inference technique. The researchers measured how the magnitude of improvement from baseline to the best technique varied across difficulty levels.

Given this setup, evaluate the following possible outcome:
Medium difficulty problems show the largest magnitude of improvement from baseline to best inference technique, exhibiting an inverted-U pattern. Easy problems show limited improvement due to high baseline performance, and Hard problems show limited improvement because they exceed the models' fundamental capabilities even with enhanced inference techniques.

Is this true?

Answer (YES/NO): NO